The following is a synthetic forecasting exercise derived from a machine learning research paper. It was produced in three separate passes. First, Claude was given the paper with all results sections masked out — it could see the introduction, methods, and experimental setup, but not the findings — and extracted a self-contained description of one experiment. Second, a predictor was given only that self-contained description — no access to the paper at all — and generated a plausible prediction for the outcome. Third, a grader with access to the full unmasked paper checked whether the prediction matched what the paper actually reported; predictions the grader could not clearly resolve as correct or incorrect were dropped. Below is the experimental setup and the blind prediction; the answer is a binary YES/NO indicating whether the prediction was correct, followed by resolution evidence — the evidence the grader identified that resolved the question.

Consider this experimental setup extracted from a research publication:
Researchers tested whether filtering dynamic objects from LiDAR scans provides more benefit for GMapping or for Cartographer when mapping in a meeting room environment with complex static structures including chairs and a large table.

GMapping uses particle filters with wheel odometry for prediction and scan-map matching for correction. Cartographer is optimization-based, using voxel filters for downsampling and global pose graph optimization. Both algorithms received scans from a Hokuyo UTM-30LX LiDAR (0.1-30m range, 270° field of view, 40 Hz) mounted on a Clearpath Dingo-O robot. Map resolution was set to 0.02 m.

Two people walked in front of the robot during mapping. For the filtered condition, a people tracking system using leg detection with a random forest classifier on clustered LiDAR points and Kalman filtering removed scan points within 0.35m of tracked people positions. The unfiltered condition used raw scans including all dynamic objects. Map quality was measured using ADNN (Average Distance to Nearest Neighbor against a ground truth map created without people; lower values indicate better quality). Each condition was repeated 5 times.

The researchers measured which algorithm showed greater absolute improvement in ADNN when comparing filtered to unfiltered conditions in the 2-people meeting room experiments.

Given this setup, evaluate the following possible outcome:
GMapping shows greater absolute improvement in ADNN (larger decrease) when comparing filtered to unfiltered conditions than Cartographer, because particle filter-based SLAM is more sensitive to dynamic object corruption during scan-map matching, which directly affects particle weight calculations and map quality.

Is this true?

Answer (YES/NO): YES